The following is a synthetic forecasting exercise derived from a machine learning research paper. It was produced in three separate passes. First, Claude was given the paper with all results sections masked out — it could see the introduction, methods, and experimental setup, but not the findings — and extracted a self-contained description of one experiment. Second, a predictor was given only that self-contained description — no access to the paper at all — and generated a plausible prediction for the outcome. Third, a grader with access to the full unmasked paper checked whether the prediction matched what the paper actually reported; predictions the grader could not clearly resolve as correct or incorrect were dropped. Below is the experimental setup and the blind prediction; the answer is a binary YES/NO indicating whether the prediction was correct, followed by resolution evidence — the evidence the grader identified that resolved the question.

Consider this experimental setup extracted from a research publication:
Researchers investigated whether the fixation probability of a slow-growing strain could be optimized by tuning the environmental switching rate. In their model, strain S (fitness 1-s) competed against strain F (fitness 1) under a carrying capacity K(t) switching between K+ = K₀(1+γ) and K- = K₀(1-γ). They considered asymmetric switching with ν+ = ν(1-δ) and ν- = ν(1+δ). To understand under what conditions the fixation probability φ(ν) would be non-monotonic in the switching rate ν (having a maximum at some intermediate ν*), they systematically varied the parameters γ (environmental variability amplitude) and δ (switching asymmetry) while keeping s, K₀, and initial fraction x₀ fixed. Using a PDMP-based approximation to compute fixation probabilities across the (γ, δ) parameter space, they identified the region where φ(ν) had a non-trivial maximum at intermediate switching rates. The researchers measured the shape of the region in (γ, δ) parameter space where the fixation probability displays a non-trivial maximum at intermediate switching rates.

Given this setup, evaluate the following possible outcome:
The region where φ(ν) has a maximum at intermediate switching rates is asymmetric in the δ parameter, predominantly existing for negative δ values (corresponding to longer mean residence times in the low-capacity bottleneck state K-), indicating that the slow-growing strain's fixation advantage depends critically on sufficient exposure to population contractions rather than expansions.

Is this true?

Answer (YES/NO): NO